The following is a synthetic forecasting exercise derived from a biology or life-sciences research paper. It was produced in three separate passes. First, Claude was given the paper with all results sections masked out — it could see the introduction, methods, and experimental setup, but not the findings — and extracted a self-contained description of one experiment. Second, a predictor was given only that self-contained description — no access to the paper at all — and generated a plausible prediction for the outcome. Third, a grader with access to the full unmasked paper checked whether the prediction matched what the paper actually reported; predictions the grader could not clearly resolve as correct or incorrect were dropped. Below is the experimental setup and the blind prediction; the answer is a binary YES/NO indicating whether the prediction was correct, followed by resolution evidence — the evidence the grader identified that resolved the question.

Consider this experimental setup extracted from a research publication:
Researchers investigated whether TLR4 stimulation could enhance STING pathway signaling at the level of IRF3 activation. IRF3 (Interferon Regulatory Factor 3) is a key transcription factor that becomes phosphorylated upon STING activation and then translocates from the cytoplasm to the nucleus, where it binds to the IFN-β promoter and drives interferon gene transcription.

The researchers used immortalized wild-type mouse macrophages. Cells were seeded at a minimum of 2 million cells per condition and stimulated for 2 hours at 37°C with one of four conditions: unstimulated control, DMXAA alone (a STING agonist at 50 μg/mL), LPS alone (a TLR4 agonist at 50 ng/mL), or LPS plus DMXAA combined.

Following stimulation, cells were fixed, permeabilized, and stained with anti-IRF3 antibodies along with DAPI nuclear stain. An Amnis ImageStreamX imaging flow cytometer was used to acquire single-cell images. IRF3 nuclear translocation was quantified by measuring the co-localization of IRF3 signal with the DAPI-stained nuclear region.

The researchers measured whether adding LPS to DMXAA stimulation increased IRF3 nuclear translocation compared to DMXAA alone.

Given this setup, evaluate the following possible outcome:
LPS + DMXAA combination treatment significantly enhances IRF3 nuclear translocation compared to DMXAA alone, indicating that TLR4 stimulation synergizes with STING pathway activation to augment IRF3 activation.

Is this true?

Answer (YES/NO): NO